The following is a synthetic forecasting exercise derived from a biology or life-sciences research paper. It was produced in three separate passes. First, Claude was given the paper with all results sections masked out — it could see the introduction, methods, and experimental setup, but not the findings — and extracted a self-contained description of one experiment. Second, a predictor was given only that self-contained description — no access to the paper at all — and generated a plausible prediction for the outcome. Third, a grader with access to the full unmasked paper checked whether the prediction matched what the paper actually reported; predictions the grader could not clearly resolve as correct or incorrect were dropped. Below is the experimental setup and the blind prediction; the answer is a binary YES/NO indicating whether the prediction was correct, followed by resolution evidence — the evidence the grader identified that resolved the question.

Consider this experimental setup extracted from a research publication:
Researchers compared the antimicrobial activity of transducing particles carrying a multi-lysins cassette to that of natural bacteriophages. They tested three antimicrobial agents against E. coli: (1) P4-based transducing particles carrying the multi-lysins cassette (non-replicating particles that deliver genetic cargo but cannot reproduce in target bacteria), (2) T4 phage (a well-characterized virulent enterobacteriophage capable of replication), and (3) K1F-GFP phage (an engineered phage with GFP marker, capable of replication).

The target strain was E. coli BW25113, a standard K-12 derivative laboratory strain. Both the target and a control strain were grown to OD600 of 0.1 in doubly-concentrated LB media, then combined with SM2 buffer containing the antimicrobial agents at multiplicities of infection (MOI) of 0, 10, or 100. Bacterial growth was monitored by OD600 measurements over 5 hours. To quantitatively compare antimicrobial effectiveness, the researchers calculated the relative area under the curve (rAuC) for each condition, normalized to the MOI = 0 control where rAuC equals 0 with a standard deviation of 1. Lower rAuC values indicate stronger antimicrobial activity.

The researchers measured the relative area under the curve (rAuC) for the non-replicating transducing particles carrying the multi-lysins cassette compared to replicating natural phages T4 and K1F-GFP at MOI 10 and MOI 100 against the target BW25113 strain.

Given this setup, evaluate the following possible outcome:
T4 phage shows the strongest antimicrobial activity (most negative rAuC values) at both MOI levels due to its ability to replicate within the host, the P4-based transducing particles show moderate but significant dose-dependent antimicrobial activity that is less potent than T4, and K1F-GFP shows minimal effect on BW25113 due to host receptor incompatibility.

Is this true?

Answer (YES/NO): NO